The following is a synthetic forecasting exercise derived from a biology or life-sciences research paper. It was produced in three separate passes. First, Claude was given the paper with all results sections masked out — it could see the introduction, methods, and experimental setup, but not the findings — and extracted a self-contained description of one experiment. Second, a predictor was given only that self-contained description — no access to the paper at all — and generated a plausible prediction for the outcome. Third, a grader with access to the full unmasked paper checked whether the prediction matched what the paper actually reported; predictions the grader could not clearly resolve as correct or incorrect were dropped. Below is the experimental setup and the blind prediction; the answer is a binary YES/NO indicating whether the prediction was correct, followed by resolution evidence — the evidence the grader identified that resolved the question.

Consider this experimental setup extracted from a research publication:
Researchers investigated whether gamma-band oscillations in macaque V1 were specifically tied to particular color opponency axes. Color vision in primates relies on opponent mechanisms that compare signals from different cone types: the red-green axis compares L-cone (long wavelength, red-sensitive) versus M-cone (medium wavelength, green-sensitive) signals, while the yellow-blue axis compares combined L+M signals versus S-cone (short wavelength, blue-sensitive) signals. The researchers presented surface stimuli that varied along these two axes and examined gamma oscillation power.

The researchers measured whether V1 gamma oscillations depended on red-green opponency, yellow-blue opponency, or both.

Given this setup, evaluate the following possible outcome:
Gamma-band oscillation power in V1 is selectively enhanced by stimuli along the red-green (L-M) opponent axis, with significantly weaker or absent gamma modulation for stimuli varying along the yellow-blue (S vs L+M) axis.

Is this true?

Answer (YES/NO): NO